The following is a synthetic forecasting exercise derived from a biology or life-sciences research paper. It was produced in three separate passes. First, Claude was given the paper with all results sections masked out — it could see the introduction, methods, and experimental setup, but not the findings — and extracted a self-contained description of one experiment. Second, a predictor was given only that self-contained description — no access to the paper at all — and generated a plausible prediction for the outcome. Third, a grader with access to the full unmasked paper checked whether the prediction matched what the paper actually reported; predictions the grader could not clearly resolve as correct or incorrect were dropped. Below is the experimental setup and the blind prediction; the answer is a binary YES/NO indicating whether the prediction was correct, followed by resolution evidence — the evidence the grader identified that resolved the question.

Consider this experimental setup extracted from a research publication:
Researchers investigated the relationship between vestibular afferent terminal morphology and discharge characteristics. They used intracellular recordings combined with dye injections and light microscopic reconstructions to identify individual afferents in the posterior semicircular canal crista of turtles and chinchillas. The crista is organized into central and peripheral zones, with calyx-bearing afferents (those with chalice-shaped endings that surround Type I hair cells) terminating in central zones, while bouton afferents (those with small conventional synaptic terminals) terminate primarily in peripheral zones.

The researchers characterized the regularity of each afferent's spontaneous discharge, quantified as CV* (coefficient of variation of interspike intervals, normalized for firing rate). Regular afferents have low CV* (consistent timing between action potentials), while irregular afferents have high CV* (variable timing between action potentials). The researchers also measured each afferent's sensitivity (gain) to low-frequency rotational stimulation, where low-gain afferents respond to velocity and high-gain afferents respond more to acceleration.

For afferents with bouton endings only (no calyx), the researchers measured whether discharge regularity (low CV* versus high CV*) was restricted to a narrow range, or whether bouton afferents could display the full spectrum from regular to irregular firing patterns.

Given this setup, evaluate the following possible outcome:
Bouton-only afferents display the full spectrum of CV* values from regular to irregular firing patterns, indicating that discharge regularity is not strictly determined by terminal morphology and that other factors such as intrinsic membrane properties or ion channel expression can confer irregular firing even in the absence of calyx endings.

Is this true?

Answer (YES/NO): YES